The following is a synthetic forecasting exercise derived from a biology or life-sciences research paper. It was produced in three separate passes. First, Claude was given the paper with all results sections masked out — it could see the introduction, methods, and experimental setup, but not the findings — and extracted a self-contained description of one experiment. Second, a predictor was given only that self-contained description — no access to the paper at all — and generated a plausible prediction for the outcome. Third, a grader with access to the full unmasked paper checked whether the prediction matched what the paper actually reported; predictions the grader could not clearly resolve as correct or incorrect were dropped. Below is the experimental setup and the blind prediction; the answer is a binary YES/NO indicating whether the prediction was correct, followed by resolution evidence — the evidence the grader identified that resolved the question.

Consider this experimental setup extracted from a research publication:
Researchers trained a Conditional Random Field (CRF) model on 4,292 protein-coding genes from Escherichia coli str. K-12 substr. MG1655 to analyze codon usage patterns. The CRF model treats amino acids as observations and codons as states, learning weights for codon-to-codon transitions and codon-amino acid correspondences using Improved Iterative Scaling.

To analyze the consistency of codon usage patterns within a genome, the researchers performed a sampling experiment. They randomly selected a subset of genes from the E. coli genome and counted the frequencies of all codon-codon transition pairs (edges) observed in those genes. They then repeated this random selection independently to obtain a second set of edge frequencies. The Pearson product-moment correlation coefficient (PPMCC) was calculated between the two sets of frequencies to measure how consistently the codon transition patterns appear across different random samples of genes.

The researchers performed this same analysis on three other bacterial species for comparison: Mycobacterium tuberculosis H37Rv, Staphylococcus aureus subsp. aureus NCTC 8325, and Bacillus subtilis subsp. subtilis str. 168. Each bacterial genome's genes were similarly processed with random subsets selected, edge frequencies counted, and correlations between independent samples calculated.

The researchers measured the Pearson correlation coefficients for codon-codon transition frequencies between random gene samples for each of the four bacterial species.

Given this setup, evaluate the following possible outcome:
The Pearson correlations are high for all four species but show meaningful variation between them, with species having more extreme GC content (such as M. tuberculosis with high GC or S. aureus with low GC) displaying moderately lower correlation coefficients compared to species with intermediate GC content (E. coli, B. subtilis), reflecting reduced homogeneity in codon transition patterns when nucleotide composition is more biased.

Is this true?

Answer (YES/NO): NO